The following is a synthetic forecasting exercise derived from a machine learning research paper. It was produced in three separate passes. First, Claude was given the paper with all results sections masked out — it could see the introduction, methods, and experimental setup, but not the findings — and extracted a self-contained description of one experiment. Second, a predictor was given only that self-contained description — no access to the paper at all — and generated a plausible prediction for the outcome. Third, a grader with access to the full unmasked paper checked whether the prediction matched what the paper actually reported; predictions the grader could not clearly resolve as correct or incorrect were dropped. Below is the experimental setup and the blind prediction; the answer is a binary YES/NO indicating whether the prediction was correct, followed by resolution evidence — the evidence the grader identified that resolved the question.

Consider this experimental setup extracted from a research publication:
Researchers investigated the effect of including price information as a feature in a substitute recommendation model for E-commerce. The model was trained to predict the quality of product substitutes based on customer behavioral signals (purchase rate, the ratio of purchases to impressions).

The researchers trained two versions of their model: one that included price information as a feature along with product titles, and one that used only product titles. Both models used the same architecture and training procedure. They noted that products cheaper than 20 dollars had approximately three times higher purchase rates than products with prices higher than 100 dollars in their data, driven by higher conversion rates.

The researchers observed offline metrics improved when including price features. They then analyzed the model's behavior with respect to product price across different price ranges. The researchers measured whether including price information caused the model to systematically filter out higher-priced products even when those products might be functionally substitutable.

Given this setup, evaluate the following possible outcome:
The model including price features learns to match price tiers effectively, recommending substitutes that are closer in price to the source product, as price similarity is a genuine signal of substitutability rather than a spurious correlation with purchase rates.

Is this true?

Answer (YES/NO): NO